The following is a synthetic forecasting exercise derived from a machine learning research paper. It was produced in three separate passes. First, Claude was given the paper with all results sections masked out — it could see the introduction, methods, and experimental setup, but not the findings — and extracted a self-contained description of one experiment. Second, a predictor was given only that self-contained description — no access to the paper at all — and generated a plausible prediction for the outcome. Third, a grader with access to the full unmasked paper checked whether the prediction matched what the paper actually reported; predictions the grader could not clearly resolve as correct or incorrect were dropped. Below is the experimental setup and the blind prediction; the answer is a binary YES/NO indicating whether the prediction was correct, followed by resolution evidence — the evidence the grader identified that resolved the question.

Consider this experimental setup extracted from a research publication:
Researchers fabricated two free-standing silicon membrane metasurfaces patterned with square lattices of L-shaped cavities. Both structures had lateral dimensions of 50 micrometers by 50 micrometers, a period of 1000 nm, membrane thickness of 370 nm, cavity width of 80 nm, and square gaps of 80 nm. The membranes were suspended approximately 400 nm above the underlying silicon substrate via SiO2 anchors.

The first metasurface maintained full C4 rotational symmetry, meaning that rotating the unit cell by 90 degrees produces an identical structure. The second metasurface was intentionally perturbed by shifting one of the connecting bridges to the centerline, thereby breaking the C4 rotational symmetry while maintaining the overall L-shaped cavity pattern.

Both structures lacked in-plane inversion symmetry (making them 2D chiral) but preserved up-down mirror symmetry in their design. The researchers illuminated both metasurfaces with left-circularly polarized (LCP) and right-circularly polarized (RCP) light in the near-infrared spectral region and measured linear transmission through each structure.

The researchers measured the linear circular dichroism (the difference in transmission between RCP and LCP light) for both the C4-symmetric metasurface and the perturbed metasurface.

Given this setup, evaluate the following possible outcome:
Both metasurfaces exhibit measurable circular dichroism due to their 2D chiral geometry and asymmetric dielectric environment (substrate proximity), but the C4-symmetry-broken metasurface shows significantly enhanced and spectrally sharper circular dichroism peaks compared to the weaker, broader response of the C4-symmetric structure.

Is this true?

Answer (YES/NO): NO